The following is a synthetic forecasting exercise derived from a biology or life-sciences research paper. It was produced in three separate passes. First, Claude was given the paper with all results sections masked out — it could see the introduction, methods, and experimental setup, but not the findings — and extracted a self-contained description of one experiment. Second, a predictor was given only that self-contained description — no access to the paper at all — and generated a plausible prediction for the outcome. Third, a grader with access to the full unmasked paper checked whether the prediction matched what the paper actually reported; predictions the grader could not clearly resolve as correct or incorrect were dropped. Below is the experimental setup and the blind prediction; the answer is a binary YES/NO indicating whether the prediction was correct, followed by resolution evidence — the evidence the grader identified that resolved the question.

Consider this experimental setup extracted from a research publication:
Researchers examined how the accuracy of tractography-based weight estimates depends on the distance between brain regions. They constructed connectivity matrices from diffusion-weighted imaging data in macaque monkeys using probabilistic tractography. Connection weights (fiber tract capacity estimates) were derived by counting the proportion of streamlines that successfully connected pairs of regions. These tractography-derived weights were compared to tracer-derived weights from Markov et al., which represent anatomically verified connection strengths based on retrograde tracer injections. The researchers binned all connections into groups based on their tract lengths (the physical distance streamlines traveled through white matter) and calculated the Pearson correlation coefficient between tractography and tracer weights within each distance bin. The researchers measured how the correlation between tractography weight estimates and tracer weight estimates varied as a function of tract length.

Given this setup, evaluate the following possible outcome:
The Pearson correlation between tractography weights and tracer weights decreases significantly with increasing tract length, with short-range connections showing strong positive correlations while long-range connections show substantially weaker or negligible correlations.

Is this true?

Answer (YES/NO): NO